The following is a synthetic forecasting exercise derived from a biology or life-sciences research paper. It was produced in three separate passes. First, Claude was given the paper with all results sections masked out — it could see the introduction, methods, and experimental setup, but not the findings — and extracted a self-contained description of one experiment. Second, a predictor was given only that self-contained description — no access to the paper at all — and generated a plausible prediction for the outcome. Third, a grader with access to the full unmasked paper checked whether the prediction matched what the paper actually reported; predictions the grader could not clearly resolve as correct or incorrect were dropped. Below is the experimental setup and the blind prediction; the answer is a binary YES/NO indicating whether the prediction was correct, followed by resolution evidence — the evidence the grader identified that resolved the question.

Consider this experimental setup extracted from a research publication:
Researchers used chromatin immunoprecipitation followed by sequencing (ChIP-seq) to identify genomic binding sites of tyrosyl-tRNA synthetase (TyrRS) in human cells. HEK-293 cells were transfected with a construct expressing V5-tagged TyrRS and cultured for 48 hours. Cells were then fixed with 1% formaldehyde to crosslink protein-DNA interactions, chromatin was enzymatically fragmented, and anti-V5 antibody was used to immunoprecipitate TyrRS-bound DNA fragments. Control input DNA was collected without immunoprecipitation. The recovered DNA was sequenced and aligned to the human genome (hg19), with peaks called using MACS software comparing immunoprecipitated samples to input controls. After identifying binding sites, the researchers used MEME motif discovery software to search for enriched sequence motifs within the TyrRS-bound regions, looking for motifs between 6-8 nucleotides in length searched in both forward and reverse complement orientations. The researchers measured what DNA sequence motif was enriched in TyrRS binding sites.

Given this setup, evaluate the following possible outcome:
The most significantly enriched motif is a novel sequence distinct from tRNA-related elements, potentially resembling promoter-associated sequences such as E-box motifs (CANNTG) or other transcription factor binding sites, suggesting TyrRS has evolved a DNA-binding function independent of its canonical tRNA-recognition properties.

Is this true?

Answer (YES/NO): NO